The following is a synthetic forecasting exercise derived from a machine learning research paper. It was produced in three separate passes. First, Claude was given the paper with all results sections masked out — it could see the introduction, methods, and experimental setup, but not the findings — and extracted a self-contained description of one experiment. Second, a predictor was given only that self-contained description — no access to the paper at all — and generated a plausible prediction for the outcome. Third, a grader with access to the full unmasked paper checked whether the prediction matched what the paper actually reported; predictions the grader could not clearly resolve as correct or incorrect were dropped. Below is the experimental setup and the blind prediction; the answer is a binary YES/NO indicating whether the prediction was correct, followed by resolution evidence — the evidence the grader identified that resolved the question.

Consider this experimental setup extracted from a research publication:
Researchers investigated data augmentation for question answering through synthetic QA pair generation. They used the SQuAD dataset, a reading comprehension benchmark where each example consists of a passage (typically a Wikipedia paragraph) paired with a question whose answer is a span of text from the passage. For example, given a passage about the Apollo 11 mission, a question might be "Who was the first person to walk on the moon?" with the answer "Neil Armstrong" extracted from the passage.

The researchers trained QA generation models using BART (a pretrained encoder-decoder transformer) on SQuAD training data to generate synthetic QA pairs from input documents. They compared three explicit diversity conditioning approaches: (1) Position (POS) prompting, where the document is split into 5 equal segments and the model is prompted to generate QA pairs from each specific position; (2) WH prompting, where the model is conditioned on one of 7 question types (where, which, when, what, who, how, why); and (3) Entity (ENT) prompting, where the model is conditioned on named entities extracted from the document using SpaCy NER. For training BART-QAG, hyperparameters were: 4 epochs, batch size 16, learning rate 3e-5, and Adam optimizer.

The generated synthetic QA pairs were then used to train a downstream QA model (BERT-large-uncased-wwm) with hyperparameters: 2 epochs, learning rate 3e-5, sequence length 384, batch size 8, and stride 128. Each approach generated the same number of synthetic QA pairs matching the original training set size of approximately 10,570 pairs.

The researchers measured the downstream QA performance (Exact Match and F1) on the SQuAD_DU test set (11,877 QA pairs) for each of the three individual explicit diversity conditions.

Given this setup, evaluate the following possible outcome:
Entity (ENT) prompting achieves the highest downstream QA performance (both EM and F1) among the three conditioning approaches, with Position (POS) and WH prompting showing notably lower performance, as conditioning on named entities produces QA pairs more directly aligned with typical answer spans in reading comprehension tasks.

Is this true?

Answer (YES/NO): NO